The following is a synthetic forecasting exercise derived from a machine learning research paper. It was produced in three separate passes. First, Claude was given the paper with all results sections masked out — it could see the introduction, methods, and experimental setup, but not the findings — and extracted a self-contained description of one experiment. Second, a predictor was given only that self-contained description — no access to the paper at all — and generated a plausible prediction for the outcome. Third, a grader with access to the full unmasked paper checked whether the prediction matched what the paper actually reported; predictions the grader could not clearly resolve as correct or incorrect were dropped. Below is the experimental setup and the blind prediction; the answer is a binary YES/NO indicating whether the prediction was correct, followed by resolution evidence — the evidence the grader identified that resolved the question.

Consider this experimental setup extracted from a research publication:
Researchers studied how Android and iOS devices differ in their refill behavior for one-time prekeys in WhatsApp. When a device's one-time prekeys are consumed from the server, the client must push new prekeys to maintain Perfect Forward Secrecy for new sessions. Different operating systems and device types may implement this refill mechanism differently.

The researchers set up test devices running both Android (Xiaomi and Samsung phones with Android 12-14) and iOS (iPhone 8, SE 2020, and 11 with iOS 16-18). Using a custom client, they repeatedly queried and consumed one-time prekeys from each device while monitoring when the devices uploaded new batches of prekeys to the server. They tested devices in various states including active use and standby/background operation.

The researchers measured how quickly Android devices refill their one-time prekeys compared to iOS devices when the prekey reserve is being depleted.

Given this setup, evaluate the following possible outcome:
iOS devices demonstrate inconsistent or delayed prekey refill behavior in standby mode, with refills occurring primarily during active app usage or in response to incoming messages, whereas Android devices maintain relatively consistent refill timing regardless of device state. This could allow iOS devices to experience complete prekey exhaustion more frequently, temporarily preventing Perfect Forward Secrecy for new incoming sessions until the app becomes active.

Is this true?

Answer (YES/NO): NO